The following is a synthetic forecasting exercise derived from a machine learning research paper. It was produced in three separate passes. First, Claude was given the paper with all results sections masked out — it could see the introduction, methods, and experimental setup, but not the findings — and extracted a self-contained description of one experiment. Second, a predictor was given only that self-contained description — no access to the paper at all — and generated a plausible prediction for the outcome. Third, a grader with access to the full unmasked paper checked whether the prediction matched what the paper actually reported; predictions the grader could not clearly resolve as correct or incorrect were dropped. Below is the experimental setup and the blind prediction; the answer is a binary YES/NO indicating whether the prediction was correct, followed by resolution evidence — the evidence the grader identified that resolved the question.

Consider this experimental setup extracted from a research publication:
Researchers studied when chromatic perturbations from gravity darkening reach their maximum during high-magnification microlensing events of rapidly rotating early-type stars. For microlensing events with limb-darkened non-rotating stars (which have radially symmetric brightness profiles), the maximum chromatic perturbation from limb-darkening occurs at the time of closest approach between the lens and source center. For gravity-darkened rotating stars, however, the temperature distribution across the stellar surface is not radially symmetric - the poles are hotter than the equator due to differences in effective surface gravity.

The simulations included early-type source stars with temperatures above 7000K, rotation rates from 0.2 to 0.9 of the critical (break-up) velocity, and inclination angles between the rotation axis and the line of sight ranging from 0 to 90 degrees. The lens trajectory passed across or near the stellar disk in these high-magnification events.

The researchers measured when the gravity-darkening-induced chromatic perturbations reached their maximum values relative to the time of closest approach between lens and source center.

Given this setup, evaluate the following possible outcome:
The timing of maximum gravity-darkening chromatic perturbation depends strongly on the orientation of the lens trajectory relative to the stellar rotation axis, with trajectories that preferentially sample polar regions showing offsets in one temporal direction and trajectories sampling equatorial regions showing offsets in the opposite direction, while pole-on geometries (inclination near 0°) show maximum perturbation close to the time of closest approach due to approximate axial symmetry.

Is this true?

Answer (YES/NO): NO